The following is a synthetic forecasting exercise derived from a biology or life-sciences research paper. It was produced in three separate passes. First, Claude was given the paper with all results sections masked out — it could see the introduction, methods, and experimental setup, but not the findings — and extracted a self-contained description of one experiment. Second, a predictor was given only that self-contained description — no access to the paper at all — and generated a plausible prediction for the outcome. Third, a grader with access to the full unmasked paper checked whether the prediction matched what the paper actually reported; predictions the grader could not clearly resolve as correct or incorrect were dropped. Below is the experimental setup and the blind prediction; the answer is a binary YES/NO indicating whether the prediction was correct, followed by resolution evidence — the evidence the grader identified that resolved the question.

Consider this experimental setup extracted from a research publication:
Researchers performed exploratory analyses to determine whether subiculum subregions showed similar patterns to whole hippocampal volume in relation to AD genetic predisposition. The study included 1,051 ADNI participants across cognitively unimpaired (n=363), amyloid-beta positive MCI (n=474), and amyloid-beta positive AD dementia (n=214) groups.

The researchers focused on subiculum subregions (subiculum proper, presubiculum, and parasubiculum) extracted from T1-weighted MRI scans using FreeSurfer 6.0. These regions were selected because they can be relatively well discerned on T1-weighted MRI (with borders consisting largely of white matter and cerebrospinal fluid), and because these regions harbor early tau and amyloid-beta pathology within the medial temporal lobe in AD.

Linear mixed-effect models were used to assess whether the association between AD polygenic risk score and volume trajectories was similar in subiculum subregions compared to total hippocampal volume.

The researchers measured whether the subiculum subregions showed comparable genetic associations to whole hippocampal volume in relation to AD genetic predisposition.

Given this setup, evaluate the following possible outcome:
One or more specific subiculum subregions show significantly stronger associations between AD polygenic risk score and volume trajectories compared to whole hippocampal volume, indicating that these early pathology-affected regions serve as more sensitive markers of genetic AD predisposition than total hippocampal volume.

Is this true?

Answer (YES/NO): NO